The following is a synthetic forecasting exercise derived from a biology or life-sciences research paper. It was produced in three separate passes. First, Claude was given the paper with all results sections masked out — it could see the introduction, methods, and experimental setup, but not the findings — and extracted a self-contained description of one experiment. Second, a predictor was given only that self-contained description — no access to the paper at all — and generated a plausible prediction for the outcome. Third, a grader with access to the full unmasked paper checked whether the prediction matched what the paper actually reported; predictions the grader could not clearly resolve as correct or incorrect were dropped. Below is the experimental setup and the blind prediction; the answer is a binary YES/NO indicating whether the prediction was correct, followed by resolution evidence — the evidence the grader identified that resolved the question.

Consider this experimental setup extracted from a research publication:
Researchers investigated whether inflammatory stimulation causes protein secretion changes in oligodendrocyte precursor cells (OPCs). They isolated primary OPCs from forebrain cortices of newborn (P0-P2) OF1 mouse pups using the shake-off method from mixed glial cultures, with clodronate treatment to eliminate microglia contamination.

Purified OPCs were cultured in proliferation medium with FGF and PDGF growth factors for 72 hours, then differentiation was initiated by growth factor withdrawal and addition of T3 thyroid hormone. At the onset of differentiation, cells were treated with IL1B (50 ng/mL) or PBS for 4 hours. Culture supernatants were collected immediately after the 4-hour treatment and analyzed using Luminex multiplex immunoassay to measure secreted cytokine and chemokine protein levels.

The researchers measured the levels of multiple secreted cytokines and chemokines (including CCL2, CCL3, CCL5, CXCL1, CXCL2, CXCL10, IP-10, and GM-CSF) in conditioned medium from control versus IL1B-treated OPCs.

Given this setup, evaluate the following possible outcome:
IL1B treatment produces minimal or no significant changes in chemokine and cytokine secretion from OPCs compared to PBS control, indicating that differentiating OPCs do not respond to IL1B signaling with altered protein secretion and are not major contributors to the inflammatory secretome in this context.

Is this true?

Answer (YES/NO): NO